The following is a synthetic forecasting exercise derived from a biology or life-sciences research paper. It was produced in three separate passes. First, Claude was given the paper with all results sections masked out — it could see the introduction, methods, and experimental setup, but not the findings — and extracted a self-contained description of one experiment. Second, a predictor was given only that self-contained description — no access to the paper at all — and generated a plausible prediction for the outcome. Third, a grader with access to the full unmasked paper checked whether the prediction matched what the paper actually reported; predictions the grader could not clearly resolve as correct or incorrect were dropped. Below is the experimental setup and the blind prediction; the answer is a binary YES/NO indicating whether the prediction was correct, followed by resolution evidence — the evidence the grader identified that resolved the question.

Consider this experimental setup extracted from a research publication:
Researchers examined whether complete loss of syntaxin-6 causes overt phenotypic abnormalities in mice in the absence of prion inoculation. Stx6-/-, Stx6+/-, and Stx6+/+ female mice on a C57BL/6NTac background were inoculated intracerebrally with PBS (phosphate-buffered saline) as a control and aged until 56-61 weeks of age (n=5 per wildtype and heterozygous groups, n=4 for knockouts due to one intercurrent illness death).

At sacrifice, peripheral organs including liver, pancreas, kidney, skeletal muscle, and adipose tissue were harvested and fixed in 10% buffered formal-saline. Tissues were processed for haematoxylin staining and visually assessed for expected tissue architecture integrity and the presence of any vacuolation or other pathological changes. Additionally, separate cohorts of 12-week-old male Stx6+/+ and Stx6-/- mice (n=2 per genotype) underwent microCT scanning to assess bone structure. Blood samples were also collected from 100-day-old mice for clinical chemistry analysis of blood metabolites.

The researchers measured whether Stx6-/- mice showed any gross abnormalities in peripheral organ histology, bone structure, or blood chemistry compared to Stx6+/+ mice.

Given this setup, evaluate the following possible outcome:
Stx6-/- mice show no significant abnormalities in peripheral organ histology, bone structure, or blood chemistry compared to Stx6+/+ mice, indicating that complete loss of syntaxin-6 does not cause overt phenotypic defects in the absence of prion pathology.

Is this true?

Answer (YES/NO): YES